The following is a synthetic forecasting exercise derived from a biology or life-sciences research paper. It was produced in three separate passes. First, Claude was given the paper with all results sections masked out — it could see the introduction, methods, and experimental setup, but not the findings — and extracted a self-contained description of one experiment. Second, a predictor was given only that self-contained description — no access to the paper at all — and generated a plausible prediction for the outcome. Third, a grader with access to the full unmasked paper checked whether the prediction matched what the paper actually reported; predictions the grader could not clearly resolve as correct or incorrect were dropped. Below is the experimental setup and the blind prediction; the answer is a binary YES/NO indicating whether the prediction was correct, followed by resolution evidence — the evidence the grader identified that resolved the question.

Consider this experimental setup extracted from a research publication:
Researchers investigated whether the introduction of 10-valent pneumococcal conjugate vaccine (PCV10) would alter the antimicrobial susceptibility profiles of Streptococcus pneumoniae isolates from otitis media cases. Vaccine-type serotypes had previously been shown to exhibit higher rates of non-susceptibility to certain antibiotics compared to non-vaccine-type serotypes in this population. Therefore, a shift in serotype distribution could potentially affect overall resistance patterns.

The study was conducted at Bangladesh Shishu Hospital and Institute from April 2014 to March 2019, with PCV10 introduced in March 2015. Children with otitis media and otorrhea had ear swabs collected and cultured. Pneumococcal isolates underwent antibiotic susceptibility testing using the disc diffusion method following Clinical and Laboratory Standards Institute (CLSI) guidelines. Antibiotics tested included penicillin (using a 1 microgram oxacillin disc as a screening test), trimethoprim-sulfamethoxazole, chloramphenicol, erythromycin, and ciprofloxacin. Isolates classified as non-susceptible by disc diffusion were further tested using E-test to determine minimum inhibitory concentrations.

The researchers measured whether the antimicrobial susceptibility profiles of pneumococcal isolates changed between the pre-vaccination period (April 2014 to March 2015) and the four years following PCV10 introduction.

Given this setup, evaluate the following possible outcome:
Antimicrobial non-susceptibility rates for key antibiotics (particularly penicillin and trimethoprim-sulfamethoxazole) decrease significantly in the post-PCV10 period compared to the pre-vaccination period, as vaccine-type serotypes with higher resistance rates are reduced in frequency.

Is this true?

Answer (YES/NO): NO